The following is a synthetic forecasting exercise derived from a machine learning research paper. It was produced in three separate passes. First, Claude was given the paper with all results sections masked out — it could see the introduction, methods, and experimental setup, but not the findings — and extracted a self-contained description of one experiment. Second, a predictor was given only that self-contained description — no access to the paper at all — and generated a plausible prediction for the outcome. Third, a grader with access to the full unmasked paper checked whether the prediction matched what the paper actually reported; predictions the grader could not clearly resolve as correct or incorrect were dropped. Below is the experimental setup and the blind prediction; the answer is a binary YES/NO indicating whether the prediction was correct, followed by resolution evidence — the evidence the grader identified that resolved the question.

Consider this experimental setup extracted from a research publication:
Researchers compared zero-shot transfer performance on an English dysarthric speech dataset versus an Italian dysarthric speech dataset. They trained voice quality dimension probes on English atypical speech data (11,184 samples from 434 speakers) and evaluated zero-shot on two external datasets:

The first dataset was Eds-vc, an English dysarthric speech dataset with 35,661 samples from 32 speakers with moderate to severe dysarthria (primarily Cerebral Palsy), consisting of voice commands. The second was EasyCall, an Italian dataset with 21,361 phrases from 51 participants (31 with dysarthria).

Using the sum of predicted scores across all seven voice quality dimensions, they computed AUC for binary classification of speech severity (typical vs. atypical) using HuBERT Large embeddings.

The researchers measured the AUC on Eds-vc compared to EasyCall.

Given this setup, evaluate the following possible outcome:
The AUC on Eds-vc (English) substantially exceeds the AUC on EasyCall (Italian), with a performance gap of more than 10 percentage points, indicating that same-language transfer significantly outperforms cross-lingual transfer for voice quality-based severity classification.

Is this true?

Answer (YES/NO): YES